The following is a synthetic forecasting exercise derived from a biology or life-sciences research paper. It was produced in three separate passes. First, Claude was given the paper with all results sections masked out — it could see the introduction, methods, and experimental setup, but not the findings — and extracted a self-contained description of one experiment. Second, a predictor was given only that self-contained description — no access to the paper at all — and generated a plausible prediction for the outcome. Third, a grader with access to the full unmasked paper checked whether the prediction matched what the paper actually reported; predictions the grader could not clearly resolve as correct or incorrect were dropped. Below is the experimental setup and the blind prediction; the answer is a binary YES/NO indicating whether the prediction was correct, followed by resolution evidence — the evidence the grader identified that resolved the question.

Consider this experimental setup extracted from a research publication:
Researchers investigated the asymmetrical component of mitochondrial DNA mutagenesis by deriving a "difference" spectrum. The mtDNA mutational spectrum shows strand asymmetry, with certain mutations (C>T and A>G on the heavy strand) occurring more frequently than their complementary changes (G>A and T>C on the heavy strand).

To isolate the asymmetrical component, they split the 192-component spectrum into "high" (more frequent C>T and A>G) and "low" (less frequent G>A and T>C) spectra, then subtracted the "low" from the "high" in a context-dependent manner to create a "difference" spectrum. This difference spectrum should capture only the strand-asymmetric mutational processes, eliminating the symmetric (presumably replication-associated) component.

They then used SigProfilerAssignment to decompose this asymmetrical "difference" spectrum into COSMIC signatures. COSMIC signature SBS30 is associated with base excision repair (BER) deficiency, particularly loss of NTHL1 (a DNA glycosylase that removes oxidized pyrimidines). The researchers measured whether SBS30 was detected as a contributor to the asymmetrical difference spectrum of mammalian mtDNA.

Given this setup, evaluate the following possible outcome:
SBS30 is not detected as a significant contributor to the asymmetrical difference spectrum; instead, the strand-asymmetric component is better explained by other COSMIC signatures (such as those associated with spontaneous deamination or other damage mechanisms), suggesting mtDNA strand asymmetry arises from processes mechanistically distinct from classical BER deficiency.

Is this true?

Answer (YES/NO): NO